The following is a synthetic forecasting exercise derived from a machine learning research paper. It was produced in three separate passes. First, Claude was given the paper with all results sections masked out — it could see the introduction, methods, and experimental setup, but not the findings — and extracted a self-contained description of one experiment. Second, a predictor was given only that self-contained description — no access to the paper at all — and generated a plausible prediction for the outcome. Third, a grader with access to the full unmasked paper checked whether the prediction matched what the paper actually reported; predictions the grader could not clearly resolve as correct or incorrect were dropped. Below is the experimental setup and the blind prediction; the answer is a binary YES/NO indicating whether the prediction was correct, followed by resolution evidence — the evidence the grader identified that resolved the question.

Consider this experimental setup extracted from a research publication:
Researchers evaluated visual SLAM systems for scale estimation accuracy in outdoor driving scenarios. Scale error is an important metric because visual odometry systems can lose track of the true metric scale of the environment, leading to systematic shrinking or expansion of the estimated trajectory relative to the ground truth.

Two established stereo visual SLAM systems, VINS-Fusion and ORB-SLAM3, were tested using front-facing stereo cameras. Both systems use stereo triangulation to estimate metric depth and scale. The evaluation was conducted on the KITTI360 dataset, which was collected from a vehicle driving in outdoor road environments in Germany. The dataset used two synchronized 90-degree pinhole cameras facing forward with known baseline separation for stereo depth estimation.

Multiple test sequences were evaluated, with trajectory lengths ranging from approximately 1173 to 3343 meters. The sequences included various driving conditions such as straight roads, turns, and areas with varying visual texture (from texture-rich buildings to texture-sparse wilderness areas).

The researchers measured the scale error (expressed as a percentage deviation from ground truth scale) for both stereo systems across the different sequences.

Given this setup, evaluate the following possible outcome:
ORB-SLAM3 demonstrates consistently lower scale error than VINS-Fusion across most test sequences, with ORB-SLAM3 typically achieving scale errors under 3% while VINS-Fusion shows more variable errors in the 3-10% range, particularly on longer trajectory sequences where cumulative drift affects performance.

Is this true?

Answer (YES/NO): NO